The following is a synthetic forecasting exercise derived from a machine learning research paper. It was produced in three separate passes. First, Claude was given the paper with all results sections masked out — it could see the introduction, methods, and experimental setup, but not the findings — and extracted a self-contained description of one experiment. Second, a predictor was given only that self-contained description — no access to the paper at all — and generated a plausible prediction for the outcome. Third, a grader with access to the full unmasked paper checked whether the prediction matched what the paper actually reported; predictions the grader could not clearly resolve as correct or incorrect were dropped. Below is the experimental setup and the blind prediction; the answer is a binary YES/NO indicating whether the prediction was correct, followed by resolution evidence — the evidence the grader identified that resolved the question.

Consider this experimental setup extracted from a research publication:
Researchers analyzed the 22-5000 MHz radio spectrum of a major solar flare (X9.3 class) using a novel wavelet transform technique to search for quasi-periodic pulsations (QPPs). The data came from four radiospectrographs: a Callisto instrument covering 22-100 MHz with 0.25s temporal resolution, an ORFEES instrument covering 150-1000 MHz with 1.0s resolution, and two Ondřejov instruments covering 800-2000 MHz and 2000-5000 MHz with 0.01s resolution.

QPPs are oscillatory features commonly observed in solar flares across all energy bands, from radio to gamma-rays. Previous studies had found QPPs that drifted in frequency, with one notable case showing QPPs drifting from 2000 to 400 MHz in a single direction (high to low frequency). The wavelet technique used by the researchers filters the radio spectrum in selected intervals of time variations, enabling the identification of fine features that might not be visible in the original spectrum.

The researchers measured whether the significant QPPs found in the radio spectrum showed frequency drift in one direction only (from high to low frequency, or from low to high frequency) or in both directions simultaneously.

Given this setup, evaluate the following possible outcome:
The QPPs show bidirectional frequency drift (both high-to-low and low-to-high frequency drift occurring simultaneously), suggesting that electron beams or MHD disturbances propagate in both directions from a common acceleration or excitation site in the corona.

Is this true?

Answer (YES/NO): YES